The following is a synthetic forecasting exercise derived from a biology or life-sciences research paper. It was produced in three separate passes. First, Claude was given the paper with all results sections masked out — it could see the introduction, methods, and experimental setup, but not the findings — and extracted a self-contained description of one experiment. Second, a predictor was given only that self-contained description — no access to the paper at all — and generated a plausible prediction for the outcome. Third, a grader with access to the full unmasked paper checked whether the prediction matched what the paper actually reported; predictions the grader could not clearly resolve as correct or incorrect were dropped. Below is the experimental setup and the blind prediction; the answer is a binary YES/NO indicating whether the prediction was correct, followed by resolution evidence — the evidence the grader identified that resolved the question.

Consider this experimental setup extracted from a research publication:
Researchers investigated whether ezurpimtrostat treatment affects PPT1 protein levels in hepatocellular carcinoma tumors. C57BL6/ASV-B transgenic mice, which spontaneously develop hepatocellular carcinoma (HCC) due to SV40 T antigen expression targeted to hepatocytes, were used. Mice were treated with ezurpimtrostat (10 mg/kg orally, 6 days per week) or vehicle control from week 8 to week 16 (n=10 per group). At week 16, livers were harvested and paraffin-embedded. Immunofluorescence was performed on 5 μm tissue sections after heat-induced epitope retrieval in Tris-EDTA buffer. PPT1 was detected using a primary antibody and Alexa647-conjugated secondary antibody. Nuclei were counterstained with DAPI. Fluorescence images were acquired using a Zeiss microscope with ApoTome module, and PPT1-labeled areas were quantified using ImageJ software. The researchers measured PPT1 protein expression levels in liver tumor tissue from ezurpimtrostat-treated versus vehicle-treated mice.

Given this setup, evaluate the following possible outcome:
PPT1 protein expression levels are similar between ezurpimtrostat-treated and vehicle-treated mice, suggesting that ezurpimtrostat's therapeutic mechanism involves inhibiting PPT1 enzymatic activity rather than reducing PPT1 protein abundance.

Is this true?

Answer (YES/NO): NO